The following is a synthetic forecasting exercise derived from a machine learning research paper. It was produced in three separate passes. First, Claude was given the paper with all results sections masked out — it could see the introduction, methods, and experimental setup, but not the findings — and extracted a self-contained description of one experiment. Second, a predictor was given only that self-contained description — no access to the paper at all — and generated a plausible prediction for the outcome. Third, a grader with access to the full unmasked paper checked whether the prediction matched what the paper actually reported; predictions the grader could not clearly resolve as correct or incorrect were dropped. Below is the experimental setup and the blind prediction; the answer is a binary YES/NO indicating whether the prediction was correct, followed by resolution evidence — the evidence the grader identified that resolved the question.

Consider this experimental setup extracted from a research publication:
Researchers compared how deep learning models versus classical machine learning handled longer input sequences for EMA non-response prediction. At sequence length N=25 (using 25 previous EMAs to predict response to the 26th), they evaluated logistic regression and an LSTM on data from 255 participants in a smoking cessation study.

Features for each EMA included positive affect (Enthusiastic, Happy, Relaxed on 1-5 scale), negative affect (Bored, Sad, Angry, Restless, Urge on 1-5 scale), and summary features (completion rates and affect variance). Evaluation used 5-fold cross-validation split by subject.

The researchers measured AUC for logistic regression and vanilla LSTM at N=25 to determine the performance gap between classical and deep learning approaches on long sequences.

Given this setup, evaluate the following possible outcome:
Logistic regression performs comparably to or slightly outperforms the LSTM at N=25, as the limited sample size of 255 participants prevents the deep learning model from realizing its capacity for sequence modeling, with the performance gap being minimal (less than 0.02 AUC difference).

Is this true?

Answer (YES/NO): NO